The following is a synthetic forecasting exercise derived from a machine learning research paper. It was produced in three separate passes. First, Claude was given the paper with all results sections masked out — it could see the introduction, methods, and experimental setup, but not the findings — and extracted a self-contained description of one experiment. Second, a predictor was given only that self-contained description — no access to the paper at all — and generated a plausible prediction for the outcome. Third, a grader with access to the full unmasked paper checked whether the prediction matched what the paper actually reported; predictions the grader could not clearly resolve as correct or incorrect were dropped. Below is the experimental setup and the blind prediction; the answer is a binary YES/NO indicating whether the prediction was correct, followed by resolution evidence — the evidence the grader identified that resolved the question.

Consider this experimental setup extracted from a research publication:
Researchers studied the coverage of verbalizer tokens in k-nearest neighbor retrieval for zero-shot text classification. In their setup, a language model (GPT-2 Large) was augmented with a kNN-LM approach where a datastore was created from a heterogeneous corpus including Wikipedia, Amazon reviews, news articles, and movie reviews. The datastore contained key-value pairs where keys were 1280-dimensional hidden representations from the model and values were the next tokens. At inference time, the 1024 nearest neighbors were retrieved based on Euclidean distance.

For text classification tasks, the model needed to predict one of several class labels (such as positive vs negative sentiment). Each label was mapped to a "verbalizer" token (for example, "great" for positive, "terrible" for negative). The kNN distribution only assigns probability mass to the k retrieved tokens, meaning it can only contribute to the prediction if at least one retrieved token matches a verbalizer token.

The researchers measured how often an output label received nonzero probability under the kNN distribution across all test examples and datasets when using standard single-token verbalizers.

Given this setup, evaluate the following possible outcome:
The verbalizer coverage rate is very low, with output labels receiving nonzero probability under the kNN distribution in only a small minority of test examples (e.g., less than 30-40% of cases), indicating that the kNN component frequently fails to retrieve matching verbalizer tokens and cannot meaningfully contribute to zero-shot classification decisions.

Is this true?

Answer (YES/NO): NO